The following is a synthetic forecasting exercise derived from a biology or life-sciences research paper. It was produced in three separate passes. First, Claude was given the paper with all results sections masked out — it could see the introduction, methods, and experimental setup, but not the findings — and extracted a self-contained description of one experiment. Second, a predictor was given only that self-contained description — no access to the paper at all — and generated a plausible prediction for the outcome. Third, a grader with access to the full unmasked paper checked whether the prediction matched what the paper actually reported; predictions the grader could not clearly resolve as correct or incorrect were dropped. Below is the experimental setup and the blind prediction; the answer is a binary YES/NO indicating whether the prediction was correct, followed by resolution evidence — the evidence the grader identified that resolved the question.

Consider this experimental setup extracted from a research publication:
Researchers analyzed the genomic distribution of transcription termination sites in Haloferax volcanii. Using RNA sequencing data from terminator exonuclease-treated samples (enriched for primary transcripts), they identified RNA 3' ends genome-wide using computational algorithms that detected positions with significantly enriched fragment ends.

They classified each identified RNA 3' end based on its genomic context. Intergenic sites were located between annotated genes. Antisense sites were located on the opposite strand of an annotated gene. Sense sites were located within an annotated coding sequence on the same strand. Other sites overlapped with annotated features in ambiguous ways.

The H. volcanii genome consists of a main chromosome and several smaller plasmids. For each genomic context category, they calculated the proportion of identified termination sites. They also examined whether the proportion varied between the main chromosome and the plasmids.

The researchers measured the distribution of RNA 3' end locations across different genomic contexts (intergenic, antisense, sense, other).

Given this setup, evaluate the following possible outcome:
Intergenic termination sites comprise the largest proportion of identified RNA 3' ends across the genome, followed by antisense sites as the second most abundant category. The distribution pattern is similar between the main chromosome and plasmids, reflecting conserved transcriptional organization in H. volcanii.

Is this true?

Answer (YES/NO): NO